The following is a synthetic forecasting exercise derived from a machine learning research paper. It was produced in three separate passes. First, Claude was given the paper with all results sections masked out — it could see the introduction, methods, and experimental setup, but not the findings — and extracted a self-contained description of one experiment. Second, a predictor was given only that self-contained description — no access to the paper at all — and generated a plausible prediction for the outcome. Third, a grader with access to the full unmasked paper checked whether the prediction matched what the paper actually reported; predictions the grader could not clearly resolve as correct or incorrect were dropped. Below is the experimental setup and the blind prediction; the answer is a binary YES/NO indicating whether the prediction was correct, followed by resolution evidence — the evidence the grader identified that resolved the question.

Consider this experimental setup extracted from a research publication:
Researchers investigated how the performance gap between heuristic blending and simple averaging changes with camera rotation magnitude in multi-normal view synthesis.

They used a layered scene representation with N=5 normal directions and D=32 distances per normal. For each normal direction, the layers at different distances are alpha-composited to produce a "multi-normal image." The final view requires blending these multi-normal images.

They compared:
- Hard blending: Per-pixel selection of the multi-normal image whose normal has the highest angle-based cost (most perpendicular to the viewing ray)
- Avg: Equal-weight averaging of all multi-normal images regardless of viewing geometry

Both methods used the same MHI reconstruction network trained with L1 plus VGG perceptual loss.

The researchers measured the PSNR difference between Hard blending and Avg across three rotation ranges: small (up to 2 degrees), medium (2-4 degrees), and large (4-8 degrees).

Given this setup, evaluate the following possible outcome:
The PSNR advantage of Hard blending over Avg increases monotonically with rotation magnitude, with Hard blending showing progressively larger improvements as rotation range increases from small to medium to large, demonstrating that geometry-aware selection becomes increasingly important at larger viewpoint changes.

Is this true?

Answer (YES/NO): NO